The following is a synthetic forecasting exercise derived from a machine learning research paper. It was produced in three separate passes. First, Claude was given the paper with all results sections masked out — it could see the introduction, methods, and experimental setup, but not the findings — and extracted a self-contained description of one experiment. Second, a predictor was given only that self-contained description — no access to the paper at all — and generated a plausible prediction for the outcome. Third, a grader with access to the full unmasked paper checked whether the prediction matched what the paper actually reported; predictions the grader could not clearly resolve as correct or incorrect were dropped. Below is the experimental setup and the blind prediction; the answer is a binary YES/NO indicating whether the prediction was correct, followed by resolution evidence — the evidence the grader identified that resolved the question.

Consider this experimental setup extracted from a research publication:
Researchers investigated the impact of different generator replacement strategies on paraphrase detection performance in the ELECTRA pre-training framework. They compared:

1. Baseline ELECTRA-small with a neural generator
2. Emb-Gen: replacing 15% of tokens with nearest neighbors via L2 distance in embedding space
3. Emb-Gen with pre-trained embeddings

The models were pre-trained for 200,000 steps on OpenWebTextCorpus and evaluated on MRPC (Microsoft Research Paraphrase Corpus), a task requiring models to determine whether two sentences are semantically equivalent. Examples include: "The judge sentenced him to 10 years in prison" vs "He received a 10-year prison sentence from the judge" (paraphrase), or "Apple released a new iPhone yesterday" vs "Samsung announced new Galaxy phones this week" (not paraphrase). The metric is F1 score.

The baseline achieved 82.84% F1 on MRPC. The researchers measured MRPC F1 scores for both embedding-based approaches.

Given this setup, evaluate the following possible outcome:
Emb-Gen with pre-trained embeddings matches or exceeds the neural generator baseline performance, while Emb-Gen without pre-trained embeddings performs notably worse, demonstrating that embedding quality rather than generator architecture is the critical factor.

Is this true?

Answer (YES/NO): NO